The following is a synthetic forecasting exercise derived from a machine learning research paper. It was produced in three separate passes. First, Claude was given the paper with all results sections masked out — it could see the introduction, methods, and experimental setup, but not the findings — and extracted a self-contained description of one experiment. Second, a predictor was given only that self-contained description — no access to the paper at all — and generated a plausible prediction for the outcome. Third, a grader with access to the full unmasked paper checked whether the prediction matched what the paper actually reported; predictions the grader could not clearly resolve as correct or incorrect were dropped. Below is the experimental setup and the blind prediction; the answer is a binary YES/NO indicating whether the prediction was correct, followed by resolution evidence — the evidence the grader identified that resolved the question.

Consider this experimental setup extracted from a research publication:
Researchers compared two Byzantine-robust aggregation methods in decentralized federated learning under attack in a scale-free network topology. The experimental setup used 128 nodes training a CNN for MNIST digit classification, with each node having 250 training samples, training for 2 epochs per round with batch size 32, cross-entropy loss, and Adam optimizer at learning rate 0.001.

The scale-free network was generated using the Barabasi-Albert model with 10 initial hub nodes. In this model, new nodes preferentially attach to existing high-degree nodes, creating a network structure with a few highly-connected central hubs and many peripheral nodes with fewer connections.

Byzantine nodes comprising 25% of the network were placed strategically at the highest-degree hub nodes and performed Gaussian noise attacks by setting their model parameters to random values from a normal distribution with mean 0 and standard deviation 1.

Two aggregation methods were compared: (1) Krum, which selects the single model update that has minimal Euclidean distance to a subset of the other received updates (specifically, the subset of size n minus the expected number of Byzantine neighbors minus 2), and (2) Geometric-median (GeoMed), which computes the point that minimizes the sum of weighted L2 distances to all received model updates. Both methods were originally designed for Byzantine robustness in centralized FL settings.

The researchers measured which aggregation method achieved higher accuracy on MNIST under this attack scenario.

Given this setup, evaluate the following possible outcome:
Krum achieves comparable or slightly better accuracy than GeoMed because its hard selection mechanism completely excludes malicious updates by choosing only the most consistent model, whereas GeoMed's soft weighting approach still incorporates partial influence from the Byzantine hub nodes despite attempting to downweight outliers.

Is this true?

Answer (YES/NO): NO